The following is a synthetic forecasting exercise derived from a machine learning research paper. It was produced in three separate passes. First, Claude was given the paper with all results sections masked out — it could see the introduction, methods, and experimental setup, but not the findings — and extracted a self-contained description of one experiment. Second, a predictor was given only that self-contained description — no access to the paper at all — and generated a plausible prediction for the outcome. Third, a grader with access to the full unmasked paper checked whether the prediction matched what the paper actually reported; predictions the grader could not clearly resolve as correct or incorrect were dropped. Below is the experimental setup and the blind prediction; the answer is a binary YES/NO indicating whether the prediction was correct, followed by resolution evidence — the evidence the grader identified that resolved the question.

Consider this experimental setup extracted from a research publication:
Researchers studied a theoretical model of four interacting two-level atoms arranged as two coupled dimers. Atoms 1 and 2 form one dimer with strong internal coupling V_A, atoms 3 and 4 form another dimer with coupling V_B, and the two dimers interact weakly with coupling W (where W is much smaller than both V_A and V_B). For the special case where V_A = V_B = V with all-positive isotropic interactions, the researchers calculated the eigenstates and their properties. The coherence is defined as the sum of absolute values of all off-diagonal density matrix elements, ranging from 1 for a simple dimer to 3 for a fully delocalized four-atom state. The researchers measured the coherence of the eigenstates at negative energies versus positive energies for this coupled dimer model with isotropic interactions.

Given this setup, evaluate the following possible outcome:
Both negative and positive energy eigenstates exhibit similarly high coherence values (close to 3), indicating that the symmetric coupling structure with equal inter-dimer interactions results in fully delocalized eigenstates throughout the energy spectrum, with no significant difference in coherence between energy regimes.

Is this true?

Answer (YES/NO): NO